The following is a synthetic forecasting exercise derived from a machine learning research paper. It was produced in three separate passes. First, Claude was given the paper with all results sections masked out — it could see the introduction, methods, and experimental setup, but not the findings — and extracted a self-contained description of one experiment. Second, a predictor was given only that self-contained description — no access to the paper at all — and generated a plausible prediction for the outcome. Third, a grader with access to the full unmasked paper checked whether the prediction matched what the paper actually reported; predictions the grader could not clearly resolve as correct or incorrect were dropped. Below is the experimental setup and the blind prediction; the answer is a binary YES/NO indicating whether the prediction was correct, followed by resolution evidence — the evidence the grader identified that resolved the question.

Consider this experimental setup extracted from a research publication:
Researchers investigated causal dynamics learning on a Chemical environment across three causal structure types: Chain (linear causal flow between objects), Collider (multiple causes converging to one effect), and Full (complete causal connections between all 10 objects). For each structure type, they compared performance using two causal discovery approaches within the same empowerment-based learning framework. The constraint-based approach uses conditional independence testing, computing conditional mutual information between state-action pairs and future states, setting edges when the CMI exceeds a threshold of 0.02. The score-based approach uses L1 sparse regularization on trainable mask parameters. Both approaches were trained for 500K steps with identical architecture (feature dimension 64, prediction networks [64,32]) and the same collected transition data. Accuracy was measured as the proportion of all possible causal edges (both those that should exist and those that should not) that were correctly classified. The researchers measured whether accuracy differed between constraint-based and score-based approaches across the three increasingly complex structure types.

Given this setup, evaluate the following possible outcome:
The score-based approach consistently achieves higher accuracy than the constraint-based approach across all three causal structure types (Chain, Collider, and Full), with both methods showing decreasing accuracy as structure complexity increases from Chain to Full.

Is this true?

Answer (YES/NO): NO